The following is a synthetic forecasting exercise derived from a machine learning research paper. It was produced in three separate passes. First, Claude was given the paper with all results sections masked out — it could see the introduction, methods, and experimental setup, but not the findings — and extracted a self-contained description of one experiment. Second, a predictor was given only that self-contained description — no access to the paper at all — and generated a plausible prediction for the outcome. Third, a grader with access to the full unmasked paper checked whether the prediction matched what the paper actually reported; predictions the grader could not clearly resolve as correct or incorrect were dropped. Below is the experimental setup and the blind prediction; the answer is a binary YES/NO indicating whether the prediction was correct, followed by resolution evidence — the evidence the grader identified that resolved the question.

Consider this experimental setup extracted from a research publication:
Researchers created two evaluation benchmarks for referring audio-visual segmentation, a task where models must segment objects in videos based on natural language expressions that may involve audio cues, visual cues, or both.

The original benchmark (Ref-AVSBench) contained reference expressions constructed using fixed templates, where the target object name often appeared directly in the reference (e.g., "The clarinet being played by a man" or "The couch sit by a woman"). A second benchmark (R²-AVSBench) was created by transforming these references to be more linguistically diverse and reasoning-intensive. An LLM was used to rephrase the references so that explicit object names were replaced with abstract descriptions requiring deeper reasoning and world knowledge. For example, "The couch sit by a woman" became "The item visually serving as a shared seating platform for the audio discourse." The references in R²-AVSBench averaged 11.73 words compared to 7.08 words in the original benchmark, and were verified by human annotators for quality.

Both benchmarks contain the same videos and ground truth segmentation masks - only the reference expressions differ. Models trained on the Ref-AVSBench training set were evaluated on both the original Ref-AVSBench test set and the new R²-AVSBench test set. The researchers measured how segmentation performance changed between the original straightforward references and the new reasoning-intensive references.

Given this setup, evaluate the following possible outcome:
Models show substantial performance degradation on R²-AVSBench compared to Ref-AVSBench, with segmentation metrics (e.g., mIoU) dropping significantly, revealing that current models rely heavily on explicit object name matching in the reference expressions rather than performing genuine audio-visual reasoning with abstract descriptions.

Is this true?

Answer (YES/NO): NO